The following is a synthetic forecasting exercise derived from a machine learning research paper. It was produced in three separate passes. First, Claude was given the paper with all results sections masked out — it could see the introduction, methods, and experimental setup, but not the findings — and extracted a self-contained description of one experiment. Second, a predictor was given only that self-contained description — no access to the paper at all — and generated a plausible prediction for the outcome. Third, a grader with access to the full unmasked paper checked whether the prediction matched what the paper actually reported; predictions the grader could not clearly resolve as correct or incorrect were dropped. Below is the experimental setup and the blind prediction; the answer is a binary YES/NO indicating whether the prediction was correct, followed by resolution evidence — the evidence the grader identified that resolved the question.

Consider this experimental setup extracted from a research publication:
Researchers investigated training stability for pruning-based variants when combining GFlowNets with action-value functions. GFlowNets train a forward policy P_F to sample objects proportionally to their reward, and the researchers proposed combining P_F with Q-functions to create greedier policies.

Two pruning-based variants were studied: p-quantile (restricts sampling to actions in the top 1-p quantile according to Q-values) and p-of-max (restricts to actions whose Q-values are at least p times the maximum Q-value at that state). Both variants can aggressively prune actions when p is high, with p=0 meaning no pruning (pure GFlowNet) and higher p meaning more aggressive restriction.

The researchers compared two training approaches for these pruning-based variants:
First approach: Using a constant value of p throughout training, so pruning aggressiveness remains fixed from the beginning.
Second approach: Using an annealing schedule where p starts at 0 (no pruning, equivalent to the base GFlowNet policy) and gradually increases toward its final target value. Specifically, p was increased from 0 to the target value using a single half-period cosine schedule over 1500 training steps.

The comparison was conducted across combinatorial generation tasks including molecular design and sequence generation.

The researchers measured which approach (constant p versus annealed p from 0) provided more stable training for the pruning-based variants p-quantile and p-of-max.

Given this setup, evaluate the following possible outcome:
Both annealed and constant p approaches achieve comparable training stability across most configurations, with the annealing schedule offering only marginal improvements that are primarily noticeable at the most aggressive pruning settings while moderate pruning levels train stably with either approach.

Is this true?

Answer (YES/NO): NO